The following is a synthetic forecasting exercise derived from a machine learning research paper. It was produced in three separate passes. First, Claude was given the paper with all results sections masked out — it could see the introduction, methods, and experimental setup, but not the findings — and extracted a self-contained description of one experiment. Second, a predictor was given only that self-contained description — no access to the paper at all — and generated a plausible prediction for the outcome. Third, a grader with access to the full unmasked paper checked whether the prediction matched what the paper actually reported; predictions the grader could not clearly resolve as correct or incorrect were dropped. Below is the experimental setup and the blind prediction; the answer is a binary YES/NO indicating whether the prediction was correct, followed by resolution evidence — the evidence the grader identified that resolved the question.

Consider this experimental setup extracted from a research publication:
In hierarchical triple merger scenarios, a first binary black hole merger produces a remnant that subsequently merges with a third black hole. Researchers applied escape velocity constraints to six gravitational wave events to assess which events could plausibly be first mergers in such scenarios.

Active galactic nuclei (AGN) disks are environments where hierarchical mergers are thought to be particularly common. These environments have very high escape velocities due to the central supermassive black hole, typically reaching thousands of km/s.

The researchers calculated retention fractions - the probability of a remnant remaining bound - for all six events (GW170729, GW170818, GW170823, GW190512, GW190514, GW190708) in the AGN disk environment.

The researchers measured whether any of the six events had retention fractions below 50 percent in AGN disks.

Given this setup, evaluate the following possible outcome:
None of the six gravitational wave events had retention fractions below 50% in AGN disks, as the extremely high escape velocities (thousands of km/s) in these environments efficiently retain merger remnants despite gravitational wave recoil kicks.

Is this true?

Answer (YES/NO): NO